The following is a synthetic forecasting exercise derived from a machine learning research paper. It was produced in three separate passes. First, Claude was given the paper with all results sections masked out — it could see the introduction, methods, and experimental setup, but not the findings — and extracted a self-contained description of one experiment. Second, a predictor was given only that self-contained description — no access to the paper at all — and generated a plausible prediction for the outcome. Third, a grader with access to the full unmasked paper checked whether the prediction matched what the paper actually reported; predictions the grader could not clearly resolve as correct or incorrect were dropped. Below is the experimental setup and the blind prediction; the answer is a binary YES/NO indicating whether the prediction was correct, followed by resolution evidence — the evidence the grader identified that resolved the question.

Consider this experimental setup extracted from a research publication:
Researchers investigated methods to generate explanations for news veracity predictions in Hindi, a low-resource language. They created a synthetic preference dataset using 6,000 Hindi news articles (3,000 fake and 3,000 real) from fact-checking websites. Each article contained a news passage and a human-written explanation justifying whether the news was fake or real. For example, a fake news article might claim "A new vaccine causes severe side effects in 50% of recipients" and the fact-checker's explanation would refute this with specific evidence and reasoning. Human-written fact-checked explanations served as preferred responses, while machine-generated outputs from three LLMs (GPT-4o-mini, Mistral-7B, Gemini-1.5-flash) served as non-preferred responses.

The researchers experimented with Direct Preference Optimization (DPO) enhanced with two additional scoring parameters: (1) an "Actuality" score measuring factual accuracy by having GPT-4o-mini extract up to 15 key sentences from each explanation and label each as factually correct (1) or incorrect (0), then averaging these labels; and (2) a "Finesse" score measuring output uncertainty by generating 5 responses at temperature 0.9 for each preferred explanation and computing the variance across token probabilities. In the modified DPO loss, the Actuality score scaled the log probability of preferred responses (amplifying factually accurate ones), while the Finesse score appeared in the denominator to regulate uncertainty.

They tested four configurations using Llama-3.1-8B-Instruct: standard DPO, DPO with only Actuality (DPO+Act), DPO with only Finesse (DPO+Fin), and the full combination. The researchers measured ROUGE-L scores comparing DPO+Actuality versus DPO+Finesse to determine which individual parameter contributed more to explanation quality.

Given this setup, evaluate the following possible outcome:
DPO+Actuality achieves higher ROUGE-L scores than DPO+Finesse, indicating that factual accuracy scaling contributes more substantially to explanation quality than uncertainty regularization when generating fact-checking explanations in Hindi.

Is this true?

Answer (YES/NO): YES